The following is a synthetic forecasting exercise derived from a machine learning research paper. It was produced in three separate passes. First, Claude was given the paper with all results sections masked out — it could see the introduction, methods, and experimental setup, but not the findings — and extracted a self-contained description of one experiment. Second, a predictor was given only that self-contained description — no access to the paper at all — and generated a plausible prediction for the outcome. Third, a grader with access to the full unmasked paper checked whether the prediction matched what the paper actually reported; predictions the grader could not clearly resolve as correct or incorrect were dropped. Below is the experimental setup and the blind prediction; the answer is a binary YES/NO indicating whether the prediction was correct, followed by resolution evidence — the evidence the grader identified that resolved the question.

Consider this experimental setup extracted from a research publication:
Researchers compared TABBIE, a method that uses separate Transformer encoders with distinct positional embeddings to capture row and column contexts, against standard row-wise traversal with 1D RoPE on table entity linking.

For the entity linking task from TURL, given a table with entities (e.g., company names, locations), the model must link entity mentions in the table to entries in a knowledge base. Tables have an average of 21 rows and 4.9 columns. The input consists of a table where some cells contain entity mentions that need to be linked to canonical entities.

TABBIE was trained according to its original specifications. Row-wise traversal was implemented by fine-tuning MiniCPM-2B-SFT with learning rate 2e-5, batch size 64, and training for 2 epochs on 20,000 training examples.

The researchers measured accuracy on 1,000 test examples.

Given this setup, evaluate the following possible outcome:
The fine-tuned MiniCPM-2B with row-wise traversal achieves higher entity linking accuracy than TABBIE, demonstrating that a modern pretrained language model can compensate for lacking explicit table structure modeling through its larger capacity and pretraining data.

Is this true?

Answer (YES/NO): YES